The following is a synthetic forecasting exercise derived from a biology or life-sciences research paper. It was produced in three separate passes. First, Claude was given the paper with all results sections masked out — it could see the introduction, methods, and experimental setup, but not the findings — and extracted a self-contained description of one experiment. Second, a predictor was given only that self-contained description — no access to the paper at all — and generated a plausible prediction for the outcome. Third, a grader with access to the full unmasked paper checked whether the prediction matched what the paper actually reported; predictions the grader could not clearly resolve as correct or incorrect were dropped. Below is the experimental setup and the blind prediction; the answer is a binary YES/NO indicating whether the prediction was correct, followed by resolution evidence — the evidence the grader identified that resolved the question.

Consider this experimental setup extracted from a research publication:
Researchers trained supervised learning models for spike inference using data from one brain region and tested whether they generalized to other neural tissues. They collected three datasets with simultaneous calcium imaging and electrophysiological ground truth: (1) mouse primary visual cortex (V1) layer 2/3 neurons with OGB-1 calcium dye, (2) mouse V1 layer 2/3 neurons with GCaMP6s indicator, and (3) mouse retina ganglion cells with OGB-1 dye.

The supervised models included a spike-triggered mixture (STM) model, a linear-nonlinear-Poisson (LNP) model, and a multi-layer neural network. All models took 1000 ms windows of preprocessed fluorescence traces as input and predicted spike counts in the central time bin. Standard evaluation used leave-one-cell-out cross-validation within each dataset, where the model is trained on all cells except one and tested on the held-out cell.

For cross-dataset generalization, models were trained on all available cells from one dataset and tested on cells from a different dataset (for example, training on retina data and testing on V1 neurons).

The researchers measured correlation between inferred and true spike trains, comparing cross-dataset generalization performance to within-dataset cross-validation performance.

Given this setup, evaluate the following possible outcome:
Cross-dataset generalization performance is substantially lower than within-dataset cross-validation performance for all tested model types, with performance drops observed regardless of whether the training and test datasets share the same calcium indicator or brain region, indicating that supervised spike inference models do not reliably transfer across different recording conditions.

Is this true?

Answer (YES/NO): NO